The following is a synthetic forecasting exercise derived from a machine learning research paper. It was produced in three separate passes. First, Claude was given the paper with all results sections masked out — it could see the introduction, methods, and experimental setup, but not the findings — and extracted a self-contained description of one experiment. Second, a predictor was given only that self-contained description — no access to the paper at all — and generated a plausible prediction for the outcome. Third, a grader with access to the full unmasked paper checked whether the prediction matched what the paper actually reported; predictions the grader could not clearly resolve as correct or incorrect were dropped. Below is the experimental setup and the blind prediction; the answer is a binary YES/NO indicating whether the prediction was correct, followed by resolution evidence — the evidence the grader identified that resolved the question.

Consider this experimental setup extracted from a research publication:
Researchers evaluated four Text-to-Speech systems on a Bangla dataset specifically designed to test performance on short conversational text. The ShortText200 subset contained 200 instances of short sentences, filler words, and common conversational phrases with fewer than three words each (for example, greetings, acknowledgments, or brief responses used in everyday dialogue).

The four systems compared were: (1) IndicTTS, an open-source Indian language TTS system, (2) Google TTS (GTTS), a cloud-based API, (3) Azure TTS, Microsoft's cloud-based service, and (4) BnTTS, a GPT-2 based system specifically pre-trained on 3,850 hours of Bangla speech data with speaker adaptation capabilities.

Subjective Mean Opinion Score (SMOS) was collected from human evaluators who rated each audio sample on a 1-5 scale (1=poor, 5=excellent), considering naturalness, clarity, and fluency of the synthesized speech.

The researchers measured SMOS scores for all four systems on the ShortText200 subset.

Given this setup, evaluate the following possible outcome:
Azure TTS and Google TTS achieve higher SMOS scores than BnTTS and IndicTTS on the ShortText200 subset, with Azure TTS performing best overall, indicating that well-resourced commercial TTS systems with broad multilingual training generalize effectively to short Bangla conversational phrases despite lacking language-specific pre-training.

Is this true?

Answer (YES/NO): NO